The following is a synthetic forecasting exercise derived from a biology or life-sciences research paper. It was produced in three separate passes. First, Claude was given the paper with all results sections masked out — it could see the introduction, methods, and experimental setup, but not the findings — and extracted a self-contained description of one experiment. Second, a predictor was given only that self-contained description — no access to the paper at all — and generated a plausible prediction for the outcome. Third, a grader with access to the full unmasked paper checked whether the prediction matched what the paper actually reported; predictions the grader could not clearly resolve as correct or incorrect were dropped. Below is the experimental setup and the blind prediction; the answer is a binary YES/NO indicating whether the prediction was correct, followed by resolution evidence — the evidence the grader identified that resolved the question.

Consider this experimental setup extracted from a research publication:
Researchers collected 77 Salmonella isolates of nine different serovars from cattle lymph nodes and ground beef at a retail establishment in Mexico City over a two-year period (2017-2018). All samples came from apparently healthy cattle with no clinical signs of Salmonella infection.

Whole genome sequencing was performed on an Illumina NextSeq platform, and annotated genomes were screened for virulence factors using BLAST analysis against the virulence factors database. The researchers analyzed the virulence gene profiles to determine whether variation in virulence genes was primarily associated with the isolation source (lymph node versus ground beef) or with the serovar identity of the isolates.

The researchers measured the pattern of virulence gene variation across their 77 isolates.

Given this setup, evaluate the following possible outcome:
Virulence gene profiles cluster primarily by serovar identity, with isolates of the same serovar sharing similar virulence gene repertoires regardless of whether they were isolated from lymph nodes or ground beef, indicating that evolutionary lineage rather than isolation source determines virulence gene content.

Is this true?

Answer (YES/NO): YES